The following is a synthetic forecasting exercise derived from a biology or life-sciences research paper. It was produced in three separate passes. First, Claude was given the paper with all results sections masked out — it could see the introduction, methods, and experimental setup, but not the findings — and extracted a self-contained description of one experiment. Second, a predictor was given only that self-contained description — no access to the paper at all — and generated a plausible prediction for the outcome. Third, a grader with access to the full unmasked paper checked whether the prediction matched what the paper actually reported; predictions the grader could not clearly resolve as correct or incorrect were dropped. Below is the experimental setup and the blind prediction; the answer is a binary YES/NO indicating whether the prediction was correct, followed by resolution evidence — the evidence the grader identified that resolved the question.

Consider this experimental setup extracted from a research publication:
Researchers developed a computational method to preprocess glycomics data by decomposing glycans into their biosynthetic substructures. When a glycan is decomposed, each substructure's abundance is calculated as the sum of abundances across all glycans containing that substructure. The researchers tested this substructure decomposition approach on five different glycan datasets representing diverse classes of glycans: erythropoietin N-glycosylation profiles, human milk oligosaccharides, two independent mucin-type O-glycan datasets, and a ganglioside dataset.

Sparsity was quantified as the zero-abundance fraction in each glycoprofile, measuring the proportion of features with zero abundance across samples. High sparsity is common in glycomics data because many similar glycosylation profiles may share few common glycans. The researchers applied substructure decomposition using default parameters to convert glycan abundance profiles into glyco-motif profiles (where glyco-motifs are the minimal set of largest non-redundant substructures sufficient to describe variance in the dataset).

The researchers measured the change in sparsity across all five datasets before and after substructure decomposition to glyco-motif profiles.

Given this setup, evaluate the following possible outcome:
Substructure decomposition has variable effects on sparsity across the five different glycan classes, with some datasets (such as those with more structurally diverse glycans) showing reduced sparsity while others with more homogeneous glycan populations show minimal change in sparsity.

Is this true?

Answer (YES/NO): YES